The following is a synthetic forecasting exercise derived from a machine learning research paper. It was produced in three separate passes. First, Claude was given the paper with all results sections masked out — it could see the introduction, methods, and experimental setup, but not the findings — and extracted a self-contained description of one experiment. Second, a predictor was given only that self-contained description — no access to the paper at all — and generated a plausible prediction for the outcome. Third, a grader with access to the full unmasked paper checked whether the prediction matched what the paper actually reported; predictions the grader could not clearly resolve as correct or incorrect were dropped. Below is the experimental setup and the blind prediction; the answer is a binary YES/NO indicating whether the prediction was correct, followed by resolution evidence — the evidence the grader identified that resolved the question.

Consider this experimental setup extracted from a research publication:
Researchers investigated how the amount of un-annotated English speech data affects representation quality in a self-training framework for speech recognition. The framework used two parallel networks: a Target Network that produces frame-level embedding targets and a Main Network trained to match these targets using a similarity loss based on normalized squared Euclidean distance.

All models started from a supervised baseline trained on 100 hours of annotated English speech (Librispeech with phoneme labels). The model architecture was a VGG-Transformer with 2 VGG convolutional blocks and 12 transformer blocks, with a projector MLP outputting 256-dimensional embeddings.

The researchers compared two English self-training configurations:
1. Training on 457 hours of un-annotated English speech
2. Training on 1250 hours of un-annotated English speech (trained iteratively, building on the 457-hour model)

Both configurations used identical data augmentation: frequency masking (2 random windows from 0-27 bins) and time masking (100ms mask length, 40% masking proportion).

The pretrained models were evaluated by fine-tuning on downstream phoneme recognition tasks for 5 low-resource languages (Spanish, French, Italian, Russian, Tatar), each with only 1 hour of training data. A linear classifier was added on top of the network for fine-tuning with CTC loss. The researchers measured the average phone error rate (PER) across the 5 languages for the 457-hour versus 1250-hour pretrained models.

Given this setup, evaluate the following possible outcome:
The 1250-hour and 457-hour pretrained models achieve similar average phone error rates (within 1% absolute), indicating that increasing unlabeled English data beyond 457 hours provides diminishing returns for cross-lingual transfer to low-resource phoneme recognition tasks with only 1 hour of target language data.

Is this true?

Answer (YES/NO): NO